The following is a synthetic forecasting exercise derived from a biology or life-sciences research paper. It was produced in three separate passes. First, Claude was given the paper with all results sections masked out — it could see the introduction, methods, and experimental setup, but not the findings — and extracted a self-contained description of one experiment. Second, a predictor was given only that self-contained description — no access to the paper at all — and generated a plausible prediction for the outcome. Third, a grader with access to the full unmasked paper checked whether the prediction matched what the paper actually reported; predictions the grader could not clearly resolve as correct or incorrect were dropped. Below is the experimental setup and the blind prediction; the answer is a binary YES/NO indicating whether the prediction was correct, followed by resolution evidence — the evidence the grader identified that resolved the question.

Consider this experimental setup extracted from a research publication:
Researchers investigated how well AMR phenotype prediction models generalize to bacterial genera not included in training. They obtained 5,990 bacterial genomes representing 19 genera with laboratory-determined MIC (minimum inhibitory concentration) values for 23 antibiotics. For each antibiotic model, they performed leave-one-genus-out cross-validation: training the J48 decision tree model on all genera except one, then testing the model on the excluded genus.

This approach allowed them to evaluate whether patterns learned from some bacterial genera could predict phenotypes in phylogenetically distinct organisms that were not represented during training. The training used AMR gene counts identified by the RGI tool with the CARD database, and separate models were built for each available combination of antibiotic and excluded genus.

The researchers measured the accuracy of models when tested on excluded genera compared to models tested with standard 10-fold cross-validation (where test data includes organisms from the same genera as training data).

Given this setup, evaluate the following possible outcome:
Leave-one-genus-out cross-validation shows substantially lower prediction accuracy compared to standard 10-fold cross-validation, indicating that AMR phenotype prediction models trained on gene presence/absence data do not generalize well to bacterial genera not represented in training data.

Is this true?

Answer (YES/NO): NO